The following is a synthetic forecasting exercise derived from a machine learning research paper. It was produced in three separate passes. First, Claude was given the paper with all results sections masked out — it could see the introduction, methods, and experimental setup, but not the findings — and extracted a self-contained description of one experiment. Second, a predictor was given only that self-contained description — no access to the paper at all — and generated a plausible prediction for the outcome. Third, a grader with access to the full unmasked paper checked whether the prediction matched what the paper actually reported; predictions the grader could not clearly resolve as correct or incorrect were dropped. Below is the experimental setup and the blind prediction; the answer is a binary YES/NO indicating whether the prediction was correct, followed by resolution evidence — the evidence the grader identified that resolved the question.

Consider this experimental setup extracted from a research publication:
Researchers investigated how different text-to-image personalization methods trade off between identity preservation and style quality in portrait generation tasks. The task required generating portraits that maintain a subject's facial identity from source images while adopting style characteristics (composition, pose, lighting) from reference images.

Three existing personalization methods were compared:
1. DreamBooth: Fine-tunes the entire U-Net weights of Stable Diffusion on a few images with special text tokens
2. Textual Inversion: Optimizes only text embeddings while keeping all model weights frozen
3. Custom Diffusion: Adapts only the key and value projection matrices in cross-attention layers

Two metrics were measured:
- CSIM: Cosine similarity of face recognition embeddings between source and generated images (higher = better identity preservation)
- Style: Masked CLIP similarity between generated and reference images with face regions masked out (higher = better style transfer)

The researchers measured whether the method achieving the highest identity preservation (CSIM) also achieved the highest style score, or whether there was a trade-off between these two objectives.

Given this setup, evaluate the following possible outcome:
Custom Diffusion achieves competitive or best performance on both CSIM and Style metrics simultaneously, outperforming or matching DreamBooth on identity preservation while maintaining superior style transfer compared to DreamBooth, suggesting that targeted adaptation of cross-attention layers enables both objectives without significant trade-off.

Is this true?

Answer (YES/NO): NO